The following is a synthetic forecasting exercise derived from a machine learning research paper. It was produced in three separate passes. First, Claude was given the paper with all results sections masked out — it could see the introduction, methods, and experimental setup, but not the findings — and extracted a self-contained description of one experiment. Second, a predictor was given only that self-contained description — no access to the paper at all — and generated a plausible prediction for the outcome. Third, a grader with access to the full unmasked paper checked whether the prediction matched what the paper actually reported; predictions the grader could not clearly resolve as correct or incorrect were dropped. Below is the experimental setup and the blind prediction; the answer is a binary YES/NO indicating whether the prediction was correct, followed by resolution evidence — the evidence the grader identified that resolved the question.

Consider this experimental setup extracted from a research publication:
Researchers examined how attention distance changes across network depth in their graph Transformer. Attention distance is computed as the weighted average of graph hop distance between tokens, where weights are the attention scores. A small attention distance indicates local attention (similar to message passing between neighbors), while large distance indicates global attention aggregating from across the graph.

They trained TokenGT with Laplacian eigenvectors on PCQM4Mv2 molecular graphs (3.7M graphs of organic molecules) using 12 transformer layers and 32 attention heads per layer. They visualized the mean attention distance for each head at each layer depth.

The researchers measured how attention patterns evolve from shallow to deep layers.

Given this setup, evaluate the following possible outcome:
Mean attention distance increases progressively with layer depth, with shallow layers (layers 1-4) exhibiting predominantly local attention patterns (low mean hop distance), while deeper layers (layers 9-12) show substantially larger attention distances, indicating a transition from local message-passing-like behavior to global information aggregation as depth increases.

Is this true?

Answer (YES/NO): NO